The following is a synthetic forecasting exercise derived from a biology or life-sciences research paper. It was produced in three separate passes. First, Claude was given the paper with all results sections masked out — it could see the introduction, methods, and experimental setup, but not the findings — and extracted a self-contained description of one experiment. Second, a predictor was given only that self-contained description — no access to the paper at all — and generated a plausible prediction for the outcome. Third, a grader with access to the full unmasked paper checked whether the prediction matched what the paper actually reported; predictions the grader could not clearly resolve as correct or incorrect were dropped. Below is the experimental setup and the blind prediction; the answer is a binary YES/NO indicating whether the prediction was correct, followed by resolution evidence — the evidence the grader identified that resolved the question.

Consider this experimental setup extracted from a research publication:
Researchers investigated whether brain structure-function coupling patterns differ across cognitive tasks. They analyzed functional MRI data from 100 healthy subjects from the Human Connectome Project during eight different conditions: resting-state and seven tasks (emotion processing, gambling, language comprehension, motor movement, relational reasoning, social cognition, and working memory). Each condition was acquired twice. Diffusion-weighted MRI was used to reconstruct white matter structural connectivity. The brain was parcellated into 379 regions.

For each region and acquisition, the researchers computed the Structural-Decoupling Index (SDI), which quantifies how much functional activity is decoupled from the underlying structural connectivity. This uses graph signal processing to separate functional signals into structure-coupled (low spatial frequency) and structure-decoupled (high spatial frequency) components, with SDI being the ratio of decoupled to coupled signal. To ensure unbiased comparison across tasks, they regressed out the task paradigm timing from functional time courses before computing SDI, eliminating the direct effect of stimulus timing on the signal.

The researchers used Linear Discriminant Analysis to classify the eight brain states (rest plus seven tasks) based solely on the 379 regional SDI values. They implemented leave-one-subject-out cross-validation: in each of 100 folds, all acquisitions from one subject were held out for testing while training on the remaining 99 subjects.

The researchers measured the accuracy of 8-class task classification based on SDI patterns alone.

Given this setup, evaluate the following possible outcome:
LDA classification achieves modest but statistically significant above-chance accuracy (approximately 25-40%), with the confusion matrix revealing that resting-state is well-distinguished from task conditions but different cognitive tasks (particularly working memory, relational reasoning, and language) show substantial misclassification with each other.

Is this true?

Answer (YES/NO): NO